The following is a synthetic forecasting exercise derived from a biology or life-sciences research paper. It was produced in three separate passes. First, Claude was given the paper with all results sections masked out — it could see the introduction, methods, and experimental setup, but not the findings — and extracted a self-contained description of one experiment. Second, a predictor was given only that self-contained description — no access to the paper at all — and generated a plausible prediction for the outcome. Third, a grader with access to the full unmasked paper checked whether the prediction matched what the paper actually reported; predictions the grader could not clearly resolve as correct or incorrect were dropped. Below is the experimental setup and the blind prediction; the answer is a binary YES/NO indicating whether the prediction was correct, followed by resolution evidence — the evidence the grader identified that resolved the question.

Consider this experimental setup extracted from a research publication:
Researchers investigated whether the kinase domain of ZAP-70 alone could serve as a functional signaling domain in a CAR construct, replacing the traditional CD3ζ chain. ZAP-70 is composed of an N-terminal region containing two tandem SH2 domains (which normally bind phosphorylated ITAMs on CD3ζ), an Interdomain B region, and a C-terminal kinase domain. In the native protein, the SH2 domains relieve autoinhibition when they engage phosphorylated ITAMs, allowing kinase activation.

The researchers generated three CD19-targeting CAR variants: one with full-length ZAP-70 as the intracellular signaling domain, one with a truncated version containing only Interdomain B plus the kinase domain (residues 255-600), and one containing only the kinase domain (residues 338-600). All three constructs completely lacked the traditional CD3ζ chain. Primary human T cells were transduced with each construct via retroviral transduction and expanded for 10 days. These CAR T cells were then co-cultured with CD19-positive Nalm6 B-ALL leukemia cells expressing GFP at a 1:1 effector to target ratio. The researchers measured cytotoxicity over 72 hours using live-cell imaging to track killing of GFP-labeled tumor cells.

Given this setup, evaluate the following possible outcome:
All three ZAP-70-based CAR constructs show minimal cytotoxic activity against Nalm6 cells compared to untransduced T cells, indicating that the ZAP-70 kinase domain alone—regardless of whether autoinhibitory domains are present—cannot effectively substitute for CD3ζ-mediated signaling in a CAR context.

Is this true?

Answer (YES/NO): NO